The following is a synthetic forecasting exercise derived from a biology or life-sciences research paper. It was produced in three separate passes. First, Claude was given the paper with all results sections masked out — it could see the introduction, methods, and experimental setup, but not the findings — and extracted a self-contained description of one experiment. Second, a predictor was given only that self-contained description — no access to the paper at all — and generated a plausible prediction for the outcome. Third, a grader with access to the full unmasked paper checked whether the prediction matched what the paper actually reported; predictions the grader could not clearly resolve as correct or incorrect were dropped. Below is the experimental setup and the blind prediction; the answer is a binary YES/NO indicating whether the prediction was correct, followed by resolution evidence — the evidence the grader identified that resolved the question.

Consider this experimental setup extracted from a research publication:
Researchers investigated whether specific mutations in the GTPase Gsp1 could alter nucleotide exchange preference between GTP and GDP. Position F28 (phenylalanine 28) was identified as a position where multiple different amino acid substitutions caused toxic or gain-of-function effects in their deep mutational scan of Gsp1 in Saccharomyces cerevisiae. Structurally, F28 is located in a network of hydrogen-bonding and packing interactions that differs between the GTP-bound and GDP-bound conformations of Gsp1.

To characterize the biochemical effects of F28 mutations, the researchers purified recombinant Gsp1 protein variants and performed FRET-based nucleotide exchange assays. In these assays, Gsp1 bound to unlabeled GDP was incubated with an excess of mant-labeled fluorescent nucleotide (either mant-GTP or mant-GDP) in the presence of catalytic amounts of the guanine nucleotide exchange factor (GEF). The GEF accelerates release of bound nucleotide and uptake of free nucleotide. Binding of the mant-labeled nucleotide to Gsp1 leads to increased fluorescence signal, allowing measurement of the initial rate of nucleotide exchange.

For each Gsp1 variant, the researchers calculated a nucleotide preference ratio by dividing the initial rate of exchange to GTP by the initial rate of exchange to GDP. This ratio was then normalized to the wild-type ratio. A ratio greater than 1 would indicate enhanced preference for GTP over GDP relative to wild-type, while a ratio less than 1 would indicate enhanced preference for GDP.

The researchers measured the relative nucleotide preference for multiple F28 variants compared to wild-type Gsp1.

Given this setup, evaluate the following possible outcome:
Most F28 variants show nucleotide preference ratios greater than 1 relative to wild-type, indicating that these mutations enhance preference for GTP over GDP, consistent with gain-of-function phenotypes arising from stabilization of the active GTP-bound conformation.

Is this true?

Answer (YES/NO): NO